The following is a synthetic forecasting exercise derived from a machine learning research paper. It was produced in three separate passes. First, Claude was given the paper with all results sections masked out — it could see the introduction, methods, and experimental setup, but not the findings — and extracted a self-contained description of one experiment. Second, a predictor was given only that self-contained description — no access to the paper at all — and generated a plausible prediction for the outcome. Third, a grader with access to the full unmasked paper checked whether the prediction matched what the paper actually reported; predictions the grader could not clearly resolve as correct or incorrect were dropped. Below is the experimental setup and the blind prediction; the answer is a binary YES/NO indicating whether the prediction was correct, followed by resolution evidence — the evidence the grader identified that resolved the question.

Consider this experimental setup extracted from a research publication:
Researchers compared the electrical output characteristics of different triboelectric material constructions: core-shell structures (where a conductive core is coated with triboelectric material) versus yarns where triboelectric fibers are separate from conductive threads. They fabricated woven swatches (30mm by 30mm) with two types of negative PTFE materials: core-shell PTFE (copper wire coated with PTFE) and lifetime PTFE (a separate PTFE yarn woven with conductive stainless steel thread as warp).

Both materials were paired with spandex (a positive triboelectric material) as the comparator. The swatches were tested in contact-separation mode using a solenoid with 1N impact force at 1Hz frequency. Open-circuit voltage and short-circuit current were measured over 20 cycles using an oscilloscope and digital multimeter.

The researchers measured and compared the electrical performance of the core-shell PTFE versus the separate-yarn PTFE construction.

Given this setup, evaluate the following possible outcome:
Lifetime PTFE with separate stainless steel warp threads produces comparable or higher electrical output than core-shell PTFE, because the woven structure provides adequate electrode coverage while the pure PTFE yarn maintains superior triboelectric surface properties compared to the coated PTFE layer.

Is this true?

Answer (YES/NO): NO